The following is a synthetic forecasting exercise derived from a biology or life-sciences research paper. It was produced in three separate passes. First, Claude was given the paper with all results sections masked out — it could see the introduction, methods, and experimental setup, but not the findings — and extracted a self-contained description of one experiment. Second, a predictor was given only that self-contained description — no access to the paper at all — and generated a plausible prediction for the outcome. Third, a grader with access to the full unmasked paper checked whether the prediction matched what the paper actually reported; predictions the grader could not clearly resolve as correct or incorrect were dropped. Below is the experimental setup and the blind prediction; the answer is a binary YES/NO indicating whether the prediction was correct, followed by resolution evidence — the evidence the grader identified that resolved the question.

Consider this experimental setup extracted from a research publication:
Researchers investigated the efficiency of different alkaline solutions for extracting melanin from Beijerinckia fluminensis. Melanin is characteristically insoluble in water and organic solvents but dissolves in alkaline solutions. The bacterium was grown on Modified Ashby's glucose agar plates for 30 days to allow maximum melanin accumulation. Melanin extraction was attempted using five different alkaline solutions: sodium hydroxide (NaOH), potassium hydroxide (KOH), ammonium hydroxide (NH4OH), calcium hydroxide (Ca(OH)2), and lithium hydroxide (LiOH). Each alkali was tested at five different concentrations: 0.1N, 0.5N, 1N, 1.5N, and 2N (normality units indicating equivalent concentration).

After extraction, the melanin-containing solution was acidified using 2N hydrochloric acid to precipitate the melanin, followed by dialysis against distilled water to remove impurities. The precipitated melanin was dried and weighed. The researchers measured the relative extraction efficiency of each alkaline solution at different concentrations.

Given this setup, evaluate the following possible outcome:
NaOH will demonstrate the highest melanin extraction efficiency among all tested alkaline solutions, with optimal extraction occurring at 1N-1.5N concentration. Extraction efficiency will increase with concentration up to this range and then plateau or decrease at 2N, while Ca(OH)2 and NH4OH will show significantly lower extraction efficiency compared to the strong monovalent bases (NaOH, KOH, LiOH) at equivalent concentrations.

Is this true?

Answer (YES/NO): NO